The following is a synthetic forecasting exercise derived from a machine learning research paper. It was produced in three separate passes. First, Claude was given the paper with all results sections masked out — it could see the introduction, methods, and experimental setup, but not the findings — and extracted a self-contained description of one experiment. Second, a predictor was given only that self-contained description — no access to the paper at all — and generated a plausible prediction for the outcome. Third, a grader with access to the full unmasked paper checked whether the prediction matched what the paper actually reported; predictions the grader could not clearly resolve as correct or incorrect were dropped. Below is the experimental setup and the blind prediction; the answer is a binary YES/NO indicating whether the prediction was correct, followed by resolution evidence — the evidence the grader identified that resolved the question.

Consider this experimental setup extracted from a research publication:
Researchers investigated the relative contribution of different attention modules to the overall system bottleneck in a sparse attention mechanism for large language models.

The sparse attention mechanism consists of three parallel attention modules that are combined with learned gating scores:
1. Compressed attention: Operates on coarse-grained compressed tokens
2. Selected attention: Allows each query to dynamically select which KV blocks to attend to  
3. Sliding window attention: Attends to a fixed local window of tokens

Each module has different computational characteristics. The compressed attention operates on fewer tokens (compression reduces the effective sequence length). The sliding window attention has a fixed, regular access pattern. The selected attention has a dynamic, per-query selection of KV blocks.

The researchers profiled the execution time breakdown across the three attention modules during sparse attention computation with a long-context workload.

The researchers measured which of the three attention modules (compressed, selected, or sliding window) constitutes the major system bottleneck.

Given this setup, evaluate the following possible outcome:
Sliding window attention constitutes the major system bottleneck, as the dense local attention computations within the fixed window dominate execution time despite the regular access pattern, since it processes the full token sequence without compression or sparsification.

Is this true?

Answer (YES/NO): NO